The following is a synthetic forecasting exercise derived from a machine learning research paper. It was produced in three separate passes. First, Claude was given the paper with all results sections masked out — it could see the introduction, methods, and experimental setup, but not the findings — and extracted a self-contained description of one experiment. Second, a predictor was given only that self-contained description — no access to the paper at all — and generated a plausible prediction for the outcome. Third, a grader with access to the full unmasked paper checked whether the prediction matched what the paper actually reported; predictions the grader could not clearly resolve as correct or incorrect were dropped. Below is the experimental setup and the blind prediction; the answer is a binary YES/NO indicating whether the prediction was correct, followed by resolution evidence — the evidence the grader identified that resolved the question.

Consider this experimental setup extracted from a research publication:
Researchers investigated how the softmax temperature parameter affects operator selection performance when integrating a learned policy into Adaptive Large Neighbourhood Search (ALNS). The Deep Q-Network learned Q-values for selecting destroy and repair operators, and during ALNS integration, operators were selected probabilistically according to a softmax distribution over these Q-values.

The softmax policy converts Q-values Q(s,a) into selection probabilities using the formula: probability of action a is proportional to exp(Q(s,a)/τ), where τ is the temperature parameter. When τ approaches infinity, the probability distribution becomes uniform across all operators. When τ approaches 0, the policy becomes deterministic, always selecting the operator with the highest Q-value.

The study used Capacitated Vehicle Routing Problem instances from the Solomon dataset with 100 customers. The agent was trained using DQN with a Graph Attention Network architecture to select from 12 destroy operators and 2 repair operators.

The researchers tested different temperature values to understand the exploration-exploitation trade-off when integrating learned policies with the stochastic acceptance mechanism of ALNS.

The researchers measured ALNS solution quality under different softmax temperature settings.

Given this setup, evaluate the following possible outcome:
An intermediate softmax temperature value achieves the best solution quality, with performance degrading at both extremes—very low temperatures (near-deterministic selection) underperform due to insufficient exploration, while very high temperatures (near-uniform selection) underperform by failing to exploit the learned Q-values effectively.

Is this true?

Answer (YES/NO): NO